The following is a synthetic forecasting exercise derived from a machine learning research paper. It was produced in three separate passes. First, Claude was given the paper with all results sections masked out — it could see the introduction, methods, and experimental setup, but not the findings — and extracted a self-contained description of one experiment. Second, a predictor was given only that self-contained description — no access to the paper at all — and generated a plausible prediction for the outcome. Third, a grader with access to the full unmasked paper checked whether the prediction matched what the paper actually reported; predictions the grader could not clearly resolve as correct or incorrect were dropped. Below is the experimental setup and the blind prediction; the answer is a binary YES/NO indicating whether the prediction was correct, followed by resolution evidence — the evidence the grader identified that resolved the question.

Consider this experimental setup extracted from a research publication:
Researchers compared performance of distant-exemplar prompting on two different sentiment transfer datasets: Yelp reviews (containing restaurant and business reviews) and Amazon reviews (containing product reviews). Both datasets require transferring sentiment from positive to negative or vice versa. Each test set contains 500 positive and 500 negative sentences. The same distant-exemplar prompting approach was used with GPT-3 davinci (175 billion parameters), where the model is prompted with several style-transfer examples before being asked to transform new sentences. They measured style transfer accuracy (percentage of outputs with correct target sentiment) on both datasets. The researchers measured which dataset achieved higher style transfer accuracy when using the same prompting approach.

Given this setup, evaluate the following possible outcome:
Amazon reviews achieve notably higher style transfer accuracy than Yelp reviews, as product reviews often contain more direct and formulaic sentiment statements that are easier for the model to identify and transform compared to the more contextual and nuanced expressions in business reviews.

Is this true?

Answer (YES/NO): YES